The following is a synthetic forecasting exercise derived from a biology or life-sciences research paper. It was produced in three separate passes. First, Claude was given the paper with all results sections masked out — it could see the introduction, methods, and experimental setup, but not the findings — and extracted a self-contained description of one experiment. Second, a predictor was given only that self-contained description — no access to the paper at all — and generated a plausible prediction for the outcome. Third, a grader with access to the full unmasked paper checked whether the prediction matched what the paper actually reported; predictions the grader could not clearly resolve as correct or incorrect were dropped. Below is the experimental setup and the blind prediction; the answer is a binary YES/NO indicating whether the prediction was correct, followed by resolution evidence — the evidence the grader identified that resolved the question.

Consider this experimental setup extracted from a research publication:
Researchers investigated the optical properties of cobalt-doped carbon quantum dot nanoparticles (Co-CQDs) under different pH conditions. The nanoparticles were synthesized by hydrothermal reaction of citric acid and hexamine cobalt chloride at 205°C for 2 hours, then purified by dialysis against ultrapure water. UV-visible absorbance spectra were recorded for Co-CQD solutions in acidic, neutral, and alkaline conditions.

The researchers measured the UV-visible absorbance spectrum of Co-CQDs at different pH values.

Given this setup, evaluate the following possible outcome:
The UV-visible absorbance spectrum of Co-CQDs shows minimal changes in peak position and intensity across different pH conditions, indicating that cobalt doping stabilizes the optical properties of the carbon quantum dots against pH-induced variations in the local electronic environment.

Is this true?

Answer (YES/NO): NO